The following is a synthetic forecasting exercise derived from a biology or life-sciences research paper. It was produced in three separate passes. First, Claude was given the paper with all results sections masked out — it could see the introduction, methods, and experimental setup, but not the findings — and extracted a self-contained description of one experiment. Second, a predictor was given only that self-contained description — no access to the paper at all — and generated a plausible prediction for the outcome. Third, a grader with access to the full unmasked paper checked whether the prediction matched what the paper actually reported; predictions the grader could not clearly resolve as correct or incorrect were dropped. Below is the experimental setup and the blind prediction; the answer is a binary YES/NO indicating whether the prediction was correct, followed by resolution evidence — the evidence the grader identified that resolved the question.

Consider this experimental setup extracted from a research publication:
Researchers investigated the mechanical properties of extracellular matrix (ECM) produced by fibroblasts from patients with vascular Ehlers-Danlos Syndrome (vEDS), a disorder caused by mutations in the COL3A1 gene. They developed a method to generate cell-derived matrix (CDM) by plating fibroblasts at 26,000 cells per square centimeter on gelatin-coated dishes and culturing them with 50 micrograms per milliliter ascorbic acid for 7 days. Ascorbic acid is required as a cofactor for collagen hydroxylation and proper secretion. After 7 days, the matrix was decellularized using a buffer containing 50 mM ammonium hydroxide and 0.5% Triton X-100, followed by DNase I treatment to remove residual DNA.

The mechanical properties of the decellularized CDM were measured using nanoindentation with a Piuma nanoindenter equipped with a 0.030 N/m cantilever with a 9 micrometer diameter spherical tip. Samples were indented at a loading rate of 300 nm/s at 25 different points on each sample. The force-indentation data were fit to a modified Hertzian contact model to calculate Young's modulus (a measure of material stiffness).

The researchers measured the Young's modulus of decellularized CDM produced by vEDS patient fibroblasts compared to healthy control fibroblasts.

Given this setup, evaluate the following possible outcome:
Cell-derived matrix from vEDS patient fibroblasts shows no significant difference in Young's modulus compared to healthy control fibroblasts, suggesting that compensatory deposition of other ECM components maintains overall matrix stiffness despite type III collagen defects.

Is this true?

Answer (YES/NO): NO